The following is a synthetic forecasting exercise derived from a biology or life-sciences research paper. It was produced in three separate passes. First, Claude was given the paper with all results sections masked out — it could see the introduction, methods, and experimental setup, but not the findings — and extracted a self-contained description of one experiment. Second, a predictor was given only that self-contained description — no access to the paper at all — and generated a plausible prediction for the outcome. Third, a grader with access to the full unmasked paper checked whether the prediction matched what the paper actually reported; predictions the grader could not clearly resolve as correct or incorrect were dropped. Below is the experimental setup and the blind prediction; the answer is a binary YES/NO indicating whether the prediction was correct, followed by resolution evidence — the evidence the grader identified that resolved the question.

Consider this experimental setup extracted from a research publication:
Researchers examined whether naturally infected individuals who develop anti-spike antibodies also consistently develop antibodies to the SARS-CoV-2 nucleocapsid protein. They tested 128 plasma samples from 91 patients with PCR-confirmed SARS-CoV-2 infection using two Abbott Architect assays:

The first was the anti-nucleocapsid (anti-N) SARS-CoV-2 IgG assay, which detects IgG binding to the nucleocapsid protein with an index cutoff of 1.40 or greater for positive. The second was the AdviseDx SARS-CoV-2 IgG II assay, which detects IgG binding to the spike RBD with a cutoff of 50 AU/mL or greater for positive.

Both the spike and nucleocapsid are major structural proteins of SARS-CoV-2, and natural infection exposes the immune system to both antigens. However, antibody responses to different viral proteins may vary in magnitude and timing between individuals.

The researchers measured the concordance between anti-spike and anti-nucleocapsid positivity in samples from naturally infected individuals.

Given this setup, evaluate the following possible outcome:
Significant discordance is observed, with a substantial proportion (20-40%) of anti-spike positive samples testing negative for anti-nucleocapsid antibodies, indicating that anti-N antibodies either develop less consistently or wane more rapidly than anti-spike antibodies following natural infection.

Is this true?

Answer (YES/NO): NO